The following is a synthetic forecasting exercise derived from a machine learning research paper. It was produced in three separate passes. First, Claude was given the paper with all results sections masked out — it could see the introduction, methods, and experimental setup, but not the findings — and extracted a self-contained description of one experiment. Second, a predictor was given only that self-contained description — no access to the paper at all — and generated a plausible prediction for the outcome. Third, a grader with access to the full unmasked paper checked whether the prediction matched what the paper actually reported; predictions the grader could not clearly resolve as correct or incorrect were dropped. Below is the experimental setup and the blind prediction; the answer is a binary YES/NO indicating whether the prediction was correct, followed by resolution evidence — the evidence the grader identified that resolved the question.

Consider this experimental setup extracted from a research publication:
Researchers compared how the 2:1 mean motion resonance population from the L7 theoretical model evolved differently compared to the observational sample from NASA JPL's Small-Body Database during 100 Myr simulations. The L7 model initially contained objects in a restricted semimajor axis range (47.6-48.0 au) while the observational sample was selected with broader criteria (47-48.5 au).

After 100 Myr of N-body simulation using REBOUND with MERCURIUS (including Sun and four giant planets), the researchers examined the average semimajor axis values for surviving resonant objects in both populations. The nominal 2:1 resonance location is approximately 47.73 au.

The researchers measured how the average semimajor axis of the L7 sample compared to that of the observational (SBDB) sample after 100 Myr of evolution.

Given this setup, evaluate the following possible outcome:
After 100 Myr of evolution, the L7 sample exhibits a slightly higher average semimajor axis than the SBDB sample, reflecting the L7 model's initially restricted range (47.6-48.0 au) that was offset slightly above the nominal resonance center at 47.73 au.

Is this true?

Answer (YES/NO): YES